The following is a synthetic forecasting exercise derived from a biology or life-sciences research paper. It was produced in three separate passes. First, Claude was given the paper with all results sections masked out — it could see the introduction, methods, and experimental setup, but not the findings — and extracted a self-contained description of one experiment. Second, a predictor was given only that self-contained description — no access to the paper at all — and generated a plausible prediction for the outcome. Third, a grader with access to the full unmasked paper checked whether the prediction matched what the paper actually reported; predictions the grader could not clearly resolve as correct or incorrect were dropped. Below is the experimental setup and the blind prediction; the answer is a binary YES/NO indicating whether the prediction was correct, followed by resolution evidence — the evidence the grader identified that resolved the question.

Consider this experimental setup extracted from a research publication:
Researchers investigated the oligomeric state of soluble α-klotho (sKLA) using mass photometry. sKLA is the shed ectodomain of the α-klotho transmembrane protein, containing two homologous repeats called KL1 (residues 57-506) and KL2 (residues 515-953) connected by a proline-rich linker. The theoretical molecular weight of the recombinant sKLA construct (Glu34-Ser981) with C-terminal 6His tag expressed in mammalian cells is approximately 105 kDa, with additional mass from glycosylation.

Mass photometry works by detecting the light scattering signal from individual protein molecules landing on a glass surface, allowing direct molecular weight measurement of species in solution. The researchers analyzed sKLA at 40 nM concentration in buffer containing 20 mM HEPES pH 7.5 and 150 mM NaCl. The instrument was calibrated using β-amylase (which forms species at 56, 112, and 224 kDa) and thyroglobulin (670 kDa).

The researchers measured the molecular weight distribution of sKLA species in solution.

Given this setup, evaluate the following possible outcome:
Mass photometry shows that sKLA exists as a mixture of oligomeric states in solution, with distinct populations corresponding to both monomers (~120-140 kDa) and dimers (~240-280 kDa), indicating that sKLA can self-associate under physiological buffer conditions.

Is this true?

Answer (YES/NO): NO